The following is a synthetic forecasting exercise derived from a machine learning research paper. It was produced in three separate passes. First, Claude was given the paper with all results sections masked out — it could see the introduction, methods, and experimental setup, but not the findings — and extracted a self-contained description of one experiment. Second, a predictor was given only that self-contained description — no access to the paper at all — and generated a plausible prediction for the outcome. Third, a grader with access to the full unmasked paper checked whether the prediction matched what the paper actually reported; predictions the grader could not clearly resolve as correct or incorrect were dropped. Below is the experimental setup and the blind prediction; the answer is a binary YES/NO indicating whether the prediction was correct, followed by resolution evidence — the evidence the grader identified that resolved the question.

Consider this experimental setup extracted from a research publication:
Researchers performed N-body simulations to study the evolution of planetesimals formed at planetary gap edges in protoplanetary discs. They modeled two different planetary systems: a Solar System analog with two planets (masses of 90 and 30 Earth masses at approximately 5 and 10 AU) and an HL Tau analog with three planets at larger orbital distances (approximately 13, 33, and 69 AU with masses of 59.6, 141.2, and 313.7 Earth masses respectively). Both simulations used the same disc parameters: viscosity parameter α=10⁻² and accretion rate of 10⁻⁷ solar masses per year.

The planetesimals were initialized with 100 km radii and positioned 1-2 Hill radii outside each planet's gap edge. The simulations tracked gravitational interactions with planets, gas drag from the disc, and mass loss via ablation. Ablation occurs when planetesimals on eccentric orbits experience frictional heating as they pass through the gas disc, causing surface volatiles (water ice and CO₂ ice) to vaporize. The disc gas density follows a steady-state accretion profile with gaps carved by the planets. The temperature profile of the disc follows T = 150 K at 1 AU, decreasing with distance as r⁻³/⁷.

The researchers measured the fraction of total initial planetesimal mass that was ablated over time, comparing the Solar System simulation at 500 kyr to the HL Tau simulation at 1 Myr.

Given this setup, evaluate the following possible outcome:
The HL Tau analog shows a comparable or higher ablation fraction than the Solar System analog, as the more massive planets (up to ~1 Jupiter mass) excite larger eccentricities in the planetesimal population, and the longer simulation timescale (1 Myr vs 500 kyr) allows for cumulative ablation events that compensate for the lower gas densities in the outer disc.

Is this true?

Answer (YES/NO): NO